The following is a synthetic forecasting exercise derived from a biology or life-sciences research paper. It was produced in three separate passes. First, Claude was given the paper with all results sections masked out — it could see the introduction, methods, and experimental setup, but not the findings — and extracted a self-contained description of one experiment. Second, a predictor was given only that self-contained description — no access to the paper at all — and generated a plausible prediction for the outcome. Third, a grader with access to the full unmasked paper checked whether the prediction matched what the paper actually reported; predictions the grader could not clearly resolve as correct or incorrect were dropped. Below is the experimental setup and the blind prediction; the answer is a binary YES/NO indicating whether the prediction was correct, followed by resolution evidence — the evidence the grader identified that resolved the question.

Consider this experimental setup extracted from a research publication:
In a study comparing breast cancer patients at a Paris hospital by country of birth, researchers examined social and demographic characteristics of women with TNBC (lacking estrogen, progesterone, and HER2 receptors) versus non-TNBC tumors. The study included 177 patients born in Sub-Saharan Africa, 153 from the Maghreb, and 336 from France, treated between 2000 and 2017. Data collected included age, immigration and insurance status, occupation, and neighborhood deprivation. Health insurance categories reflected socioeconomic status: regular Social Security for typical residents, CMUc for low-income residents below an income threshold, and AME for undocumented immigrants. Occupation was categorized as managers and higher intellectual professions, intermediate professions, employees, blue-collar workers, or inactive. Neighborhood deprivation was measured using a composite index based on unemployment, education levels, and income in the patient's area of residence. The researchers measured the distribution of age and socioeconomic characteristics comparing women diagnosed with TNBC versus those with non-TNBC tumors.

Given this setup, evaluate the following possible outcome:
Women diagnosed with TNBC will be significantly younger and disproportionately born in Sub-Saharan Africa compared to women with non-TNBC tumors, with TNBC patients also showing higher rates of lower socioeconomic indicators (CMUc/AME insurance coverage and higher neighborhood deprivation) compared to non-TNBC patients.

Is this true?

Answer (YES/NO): YES